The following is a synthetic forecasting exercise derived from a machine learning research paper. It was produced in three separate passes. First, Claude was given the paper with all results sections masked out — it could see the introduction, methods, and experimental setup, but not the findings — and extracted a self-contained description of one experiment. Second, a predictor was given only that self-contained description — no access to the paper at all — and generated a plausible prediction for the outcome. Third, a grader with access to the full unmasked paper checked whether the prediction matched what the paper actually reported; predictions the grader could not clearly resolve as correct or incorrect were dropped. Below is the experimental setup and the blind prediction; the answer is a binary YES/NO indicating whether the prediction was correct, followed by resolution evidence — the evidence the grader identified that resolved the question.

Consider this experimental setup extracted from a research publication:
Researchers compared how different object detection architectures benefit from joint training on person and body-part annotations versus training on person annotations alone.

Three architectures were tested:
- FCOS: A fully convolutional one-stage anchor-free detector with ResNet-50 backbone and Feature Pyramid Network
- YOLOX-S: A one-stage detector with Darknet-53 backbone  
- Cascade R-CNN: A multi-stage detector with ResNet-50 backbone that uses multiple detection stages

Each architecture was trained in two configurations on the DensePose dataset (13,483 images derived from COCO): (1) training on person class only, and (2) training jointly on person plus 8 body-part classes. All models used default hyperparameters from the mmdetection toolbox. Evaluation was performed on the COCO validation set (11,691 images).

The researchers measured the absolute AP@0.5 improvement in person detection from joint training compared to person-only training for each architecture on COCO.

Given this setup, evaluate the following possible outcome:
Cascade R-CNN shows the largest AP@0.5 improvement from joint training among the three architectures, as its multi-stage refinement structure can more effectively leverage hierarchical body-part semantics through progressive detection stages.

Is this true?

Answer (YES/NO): NO